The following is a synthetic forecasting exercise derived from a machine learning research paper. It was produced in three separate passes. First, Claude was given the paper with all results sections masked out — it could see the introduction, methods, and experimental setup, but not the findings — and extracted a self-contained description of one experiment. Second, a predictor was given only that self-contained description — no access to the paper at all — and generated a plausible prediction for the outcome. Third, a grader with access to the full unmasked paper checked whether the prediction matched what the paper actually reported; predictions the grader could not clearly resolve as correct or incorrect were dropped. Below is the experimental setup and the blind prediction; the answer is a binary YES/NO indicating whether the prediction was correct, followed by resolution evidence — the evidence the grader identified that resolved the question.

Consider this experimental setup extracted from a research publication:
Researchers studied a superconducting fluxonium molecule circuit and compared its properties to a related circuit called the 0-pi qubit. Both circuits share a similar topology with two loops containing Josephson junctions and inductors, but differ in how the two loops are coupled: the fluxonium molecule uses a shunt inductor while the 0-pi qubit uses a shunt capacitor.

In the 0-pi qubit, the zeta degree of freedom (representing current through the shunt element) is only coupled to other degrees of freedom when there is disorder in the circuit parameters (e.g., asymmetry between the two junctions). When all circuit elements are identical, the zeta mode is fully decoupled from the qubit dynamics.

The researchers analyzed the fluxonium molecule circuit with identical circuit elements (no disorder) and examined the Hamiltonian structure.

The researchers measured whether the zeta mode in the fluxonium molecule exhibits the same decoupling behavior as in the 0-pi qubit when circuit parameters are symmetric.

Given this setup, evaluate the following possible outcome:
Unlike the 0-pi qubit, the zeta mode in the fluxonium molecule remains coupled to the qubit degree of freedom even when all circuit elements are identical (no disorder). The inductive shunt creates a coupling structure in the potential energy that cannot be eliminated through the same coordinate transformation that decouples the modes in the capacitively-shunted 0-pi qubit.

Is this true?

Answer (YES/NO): YES